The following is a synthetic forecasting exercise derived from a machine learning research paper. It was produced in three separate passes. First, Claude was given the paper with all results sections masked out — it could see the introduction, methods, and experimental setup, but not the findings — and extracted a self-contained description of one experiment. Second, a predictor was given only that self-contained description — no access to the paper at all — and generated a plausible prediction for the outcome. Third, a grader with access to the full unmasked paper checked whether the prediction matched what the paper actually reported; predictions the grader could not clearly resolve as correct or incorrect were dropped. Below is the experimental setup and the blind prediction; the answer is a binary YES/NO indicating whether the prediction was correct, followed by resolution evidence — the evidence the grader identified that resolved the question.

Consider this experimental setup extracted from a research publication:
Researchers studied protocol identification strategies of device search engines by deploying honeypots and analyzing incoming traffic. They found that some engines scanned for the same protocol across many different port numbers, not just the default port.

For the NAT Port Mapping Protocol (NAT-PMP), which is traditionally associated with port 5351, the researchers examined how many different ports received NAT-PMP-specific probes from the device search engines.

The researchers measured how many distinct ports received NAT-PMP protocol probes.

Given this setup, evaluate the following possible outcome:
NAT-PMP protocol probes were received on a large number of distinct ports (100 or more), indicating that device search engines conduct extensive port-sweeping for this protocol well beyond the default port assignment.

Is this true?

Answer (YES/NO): NO